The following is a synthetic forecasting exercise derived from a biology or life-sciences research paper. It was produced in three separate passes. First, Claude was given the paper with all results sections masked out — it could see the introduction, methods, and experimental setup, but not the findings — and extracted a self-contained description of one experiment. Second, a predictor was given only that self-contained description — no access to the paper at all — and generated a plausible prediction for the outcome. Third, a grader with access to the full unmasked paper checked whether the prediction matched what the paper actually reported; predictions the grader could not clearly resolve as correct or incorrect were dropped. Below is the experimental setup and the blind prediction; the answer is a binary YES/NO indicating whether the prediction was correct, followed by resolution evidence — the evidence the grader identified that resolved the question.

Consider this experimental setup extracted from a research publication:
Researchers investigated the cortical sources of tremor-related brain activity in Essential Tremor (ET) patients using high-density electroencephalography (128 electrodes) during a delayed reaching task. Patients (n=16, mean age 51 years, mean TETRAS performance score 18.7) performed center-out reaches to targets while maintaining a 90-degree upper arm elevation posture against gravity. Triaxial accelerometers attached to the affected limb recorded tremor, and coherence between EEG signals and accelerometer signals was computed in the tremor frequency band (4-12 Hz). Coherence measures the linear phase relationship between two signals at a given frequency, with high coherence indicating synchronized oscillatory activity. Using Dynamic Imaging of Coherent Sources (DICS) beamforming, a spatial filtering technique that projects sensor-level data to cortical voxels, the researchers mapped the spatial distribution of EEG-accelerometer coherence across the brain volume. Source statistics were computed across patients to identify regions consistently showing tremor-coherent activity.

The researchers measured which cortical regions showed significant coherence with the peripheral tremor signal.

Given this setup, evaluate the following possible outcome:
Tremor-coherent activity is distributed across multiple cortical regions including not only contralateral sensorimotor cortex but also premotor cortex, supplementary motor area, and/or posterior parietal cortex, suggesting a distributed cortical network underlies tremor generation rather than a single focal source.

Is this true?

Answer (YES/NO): YES